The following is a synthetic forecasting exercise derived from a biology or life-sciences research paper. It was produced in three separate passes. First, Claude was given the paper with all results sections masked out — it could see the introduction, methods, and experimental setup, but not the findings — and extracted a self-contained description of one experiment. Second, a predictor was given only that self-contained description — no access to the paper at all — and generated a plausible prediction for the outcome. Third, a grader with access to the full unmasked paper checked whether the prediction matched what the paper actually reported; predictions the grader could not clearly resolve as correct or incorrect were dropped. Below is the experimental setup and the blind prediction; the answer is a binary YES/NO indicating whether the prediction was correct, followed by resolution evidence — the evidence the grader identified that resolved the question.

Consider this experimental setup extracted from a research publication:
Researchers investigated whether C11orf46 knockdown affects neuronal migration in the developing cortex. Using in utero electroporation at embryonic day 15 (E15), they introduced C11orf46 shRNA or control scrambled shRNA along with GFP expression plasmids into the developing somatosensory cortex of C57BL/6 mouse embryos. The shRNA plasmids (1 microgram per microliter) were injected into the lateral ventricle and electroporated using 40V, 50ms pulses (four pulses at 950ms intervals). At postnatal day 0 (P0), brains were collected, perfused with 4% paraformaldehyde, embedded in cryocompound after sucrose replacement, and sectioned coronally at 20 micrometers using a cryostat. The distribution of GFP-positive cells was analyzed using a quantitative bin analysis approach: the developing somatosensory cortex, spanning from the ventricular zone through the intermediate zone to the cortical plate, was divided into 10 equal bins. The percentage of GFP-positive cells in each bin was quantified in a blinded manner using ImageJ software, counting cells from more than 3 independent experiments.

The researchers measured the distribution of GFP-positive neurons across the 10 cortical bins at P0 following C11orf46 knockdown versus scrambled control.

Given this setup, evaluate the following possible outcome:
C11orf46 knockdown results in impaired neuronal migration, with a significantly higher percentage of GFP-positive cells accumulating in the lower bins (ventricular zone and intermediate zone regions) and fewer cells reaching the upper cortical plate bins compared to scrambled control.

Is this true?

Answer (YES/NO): NO